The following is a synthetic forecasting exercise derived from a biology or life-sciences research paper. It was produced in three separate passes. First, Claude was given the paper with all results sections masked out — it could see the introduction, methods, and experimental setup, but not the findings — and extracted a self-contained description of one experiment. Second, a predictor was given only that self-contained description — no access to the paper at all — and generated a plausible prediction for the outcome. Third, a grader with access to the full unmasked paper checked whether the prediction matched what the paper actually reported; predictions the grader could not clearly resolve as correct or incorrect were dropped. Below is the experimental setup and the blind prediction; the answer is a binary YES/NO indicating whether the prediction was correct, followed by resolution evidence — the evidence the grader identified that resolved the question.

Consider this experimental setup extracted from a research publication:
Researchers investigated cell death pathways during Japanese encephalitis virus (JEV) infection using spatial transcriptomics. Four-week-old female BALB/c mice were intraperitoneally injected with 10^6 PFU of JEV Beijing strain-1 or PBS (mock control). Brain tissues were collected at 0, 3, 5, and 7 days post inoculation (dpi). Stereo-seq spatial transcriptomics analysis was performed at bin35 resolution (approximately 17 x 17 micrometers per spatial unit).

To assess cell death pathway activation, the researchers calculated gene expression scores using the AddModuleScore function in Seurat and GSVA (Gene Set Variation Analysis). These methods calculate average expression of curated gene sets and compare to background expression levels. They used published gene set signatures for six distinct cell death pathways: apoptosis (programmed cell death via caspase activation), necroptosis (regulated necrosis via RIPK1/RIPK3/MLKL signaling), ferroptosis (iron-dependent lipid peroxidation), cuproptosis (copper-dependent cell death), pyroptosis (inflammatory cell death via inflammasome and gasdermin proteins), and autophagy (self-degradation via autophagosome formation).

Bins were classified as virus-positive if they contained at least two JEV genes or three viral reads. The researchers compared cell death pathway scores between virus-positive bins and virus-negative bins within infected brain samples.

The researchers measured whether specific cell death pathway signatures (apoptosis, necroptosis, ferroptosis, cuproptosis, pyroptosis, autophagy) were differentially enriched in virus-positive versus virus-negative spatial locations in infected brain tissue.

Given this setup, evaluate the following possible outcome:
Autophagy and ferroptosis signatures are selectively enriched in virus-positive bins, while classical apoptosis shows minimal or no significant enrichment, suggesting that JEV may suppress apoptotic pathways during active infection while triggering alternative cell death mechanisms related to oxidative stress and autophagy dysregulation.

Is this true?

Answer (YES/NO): NO